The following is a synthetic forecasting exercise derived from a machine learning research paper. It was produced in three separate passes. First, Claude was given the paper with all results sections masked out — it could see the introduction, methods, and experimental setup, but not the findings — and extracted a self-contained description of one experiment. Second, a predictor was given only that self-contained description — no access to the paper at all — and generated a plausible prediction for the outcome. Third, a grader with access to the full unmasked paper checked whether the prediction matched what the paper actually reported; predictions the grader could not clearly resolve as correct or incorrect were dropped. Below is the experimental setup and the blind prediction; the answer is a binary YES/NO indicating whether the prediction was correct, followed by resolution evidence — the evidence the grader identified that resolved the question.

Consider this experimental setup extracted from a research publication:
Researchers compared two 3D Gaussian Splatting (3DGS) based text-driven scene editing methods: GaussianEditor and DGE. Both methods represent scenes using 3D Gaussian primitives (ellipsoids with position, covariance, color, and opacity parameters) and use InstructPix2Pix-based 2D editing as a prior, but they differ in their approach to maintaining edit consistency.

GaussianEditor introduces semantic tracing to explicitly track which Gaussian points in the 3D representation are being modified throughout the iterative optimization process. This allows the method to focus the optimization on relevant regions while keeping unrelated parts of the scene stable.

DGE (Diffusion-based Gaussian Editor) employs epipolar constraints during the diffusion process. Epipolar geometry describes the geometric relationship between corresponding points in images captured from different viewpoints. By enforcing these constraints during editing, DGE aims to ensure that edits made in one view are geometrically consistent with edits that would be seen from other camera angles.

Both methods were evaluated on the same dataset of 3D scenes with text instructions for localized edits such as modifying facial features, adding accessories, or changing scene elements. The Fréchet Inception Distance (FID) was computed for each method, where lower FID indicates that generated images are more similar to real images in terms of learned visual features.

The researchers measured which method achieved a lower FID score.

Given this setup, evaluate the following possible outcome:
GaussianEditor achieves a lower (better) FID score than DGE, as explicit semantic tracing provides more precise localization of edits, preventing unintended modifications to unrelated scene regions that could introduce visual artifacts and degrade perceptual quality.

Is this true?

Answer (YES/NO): NO